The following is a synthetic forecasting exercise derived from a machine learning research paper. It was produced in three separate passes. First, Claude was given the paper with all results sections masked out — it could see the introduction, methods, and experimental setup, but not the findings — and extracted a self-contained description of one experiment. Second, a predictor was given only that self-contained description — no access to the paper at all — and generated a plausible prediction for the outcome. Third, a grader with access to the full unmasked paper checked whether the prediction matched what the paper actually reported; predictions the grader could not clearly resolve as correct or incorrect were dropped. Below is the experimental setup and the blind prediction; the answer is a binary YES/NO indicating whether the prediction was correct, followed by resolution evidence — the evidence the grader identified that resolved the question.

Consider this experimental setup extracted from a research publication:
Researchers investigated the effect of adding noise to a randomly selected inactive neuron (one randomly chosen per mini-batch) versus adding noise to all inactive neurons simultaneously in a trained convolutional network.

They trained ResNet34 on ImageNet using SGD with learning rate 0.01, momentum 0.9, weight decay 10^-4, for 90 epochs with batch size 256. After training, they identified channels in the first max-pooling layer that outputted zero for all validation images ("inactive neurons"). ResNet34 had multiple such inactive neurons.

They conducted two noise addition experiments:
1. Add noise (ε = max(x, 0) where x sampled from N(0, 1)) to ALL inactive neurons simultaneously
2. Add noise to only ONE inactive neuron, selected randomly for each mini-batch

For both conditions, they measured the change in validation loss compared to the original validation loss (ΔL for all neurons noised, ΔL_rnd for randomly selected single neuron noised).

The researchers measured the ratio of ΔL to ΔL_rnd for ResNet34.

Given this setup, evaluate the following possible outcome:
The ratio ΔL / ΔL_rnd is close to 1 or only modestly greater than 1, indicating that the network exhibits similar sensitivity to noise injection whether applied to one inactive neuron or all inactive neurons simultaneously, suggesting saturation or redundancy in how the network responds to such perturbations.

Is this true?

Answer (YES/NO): NO